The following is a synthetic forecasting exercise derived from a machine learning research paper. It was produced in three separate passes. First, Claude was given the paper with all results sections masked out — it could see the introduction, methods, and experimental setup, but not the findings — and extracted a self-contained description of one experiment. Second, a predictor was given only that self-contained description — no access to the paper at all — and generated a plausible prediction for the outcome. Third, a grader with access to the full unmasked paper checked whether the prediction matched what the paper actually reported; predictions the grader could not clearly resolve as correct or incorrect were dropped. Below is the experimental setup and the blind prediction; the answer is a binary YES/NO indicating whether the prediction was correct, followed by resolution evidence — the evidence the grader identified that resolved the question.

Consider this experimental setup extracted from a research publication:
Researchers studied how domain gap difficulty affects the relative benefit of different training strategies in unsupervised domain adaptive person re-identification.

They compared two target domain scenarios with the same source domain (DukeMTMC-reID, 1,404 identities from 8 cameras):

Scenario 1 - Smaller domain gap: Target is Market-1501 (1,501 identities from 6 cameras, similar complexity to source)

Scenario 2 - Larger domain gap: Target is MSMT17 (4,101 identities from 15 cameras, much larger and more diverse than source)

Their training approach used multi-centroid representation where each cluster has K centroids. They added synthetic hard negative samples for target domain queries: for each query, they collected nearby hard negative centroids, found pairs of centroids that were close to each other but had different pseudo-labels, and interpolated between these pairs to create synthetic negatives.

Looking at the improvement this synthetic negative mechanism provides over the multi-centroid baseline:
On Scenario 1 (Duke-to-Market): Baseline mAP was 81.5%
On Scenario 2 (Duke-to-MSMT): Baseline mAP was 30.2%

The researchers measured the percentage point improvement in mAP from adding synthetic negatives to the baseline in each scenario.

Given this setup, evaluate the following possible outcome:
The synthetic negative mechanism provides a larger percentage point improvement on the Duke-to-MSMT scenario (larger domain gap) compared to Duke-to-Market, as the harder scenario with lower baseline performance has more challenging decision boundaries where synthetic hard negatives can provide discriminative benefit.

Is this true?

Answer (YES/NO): YES